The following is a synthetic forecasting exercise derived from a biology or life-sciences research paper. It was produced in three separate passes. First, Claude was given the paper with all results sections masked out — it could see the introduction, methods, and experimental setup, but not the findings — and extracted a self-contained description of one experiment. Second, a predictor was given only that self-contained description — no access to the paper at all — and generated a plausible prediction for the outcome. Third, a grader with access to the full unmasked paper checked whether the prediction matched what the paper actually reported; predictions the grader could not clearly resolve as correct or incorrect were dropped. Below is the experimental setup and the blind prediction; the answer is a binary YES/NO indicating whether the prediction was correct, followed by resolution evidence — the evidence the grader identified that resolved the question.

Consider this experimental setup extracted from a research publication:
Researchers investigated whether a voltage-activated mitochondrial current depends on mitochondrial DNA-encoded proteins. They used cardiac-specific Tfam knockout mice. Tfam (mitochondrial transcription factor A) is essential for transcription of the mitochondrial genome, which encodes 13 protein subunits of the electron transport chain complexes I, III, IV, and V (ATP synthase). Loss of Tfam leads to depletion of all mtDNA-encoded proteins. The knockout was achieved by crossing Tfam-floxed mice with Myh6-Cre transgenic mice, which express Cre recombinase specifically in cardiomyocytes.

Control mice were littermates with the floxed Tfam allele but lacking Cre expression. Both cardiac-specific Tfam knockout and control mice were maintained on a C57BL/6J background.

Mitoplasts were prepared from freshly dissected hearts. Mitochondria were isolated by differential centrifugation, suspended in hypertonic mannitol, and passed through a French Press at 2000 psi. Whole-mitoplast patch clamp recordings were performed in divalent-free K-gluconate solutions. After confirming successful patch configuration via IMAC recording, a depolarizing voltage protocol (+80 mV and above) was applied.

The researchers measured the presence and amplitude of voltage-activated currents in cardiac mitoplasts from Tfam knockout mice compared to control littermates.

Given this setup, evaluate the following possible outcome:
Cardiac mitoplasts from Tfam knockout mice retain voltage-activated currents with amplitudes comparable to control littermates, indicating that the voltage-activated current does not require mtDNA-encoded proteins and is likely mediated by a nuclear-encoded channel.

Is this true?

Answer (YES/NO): NO